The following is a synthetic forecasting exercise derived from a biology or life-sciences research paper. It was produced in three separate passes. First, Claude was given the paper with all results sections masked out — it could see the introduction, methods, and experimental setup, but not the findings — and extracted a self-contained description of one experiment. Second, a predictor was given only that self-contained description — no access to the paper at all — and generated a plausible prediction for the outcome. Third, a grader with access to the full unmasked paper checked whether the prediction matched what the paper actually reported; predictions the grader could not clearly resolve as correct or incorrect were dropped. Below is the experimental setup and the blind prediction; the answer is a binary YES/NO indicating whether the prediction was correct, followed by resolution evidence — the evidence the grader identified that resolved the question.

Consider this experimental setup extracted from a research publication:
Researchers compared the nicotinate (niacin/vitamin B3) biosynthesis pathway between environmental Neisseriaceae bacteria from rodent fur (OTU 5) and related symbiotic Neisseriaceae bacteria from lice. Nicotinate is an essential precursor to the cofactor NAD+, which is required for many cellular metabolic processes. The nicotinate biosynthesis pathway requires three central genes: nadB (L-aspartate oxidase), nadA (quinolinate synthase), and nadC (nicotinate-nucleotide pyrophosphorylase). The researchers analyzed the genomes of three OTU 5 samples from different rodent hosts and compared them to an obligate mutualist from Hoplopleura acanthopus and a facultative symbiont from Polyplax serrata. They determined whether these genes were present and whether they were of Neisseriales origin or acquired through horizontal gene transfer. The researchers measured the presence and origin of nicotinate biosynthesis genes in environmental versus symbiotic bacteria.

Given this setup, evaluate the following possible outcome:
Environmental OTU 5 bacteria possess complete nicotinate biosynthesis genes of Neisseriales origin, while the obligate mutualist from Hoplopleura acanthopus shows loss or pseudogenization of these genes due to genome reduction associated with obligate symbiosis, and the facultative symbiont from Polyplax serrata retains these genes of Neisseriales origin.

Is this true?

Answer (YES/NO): NO